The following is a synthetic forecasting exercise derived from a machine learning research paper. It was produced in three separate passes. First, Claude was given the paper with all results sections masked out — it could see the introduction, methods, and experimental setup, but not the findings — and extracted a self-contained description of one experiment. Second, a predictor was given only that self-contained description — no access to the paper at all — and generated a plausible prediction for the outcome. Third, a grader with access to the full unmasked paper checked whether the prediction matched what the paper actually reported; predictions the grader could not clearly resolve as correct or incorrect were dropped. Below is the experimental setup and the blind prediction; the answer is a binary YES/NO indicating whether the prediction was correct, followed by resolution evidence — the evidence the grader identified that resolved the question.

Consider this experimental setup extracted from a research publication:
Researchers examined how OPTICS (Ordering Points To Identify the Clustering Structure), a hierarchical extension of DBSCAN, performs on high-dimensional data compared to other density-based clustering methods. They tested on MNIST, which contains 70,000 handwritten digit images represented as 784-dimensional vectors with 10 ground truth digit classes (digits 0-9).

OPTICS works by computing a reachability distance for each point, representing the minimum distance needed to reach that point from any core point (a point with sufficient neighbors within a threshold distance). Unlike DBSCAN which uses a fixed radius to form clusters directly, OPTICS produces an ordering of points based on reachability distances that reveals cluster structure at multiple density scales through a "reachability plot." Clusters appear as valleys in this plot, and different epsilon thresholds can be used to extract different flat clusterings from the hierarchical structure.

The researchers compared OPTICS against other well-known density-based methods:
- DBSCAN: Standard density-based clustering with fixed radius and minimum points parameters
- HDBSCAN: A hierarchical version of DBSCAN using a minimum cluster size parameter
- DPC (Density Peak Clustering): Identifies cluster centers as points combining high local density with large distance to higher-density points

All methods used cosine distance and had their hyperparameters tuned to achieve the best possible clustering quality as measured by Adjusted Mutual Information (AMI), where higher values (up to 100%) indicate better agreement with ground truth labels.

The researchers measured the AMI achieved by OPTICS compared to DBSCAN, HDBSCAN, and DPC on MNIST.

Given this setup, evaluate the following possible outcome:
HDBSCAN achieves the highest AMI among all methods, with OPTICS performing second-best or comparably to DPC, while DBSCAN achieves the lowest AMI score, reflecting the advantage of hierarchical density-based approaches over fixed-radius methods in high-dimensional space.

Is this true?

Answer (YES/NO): NO